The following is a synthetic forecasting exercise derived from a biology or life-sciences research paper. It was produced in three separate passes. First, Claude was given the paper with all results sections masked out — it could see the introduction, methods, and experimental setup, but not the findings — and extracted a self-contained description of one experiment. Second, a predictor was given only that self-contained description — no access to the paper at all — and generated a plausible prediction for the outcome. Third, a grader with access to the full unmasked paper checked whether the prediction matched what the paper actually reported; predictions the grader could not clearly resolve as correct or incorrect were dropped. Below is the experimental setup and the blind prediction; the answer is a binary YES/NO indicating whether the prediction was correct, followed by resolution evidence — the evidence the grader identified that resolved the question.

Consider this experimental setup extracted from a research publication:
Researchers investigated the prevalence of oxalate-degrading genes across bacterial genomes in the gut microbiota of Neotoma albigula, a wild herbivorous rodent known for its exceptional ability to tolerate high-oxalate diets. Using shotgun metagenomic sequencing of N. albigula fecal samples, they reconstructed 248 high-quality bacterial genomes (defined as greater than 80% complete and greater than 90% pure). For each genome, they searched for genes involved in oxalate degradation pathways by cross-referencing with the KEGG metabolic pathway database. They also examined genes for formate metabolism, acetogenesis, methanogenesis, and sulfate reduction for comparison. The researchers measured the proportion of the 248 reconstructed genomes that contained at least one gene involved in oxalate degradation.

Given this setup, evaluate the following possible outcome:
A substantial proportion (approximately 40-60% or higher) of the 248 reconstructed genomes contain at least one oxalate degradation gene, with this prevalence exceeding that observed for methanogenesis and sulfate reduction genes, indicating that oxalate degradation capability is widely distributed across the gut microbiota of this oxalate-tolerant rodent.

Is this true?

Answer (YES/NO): NO